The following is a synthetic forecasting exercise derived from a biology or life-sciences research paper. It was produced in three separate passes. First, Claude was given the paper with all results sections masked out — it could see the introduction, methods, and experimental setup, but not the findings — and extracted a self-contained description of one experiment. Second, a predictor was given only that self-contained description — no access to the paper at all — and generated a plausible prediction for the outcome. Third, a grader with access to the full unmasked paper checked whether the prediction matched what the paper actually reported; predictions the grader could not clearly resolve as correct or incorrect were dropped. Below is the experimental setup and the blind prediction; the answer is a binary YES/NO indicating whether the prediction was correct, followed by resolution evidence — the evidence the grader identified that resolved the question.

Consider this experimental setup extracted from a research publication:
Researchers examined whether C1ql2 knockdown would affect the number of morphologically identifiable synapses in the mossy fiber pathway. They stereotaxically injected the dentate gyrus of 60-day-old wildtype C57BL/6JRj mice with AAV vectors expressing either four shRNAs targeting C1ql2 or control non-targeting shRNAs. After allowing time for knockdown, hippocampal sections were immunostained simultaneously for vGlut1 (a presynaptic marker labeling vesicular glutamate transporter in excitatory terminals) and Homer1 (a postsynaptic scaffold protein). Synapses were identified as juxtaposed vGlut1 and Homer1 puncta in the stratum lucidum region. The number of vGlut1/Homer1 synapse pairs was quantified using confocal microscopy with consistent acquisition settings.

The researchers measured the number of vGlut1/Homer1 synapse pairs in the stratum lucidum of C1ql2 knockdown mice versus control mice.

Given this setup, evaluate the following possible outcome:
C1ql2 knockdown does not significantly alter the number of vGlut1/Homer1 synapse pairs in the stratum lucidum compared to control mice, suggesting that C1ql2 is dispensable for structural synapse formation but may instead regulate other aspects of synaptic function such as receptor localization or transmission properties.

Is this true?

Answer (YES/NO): YES